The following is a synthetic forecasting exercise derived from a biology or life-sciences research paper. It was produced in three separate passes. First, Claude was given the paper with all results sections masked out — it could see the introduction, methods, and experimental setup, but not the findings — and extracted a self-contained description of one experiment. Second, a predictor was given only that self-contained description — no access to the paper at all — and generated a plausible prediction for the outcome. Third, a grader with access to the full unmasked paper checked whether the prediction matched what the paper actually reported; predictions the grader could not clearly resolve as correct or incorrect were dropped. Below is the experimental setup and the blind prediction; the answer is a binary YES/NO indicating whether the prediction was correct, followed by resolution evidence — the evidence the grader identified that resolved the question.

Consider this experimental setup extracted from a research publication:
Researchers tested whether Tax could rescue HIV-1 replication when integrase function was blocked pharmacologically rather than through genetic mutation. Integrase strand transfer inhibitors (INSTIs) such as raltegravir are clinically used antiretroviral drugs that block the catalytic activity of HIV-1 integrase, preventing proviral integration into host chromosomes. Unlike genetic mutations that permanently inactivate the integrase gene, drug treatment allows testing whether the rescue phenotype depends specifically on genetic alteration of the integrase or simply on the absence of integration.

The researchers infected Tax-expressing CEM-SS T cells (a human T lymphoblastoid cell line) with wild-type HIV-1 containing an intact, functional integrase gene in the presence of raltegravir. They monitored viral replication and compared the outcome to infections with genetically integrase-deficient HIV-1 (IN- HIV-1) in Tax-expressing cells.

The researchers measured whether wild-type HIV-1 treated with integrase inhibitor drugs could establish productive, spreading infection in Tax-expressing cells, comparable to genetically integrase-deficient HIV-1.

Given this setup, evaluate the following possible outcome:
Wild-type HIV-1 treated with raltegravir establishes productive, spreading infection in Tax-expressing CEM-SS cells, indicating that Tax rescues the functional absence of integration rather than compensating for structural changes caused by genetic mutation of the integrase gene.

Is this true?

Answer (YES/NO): YES